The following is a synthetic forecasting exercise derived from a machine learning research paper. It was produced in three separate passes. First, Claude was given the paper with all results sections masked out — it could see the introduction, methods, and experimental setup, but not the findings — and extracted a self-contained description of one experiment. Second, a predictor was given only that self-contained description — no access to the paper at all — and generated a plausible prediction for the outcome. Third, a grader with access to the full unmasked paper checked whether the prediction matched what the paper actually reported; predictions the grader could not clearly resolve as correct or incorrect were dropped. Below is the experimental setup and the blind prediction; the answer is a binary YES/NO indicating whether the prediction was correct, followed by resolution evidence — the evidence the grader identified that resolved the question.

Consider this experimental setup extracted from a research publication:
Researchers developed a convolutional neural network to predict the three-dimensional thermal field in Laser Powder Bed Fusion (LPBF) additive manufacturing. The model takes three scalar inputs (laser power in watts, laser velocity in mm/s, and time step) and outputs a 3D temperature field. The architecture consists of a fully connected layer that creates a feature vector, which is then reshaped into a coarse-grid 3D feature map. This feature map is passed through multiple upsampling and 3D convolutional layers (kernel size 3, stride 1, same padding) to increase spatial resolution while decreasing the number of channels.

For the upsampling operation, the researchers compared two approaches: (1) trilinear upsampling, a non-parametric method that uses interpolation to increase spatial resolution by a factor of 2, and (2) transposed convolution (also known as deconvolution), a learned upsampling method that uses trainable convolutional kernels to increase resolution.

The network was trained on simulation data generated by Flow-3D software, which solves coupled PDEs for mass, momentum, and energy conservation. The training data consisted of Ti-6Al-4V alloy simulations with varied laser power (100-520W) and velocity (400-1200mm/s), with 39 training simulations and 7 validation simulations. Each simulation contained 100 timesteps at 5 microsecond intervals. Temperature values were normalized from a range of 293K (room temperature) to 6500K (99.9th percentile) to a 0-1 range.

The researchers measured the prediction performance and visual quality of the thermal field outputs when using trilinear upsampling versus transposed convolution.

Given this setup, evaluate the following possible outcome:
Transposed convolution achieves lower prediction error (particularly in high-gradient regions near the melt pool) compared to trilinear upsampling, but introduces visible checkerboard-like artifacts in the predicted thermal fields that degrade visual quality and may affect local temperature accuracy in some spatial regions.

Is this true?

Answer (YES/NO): NO